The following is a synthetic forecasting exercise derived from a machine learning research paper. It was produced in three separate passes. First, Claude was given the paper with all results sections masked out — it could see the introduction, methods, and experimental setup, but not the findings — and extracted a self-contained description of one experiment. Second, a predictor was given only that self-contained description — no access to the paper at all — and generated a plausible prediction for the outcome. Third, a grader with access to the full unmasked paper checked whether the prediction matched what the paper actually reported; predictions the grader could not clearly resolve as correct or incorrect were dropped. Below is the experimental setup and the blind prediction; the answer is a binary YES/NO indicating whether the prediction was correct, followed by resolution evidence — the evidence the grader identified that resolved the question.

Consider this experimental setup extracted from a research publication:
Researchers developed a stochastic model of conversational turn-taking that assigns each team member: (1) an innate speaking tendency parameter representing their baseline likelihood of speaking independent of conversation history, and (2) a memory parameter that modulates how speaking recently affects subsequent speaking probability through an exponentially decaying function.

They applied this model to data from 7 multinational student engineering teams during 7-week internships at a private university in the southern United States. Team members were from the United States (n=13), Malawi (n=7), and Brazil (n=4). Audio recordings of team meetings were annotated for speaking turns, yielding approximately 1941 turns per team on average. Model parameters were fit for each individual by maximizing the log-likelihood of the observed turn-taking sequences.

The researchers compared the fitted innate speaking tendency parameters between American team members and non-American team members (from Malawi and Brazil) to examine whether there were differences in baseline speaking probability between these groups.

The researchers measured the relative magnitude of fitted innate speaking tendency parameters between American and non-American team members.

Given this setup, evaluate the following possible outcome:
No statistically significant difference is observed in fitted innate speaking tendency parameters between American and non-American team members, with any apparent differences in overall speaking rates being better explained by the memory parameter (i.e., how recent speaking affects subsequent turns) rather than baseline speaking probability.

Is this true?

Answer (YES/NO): NO